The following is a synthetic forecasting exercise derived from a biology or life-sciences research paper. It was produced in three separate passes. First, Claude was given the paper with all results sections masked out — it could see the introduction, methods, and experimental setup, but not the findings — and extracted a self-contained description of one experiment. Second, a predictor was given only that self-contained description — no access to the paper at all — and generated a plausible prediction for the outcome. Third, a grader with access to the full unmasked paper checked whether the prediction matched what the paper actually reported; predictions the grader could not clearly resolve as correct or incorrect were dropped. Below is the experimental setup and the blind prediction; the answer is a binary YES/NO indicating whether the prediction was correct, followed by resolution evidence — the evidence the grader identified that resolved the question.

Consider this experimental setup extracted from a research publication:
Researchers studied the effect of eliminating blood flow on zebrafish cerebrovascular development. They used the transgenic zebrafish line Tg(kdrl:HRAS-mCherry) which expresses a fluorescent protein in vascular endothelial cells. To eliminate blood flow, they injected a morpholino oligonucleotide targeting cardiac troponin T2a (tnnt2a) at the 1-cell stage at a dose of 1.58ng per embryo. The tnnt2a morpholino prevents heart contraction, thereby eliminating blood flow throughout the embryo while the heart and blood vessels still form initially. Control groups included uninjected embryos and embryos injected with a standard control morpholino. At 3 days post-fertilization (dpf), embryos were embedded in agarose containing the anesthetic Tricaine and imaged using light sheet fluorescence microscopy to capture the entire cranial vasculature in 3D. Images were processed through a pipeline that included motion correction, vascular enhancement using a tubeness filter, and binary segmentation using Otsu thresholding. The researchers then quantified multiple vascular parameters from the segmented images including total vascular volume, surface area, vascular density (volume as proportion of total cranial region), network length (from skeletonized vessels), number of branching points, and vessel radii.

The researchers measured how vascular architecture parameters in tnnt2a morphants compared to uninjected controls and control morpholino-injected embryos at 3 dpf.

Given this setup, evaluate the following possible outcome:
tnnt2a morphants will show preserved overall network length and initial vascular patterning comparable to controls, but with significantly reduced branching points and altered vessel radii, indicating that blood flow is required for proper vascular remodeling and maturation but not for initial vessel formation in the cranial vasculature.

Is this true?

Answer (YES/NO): NO